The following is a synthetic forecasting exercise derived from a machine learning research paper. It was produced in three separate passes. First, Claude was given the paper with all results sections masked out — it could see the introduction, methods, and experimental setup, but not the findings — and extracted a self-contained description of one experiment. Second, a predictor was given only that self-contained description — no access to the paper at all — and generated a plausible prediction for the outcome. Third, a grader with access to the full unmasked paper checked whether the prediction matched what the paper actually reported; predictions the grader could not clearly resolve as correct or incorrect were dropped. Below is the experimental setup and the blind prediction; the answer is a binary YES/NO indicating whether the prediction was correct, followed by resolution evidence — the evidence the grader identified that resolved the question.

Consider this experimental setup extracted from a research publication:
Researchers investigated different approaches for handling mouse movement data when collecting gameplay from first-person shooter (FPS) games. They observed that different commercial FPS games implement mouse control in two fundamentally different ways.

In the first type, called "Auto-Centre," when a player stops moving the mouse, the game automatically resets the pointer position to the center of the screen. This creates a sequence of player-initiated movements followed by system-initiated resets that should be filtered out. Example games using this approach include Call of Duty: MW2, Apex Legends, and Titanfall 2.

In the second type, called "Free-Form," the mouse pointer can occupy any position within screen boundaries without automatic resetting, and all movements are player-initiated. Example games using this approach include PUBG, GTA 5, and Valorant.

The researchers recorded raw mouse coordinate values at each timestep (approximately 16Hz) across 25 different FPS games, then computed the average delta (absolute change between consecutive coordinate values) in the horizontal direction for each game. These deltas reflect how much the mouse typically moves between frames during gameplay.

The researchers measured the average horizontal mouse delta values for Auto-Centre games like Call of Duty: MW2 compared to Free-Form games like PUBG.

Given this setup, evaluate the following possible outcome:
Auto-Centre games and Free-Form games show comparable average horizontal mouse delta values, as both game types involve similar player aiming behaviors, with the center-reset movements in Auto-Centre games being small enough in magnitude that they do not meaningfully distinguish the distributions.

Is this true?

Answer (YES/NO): NO